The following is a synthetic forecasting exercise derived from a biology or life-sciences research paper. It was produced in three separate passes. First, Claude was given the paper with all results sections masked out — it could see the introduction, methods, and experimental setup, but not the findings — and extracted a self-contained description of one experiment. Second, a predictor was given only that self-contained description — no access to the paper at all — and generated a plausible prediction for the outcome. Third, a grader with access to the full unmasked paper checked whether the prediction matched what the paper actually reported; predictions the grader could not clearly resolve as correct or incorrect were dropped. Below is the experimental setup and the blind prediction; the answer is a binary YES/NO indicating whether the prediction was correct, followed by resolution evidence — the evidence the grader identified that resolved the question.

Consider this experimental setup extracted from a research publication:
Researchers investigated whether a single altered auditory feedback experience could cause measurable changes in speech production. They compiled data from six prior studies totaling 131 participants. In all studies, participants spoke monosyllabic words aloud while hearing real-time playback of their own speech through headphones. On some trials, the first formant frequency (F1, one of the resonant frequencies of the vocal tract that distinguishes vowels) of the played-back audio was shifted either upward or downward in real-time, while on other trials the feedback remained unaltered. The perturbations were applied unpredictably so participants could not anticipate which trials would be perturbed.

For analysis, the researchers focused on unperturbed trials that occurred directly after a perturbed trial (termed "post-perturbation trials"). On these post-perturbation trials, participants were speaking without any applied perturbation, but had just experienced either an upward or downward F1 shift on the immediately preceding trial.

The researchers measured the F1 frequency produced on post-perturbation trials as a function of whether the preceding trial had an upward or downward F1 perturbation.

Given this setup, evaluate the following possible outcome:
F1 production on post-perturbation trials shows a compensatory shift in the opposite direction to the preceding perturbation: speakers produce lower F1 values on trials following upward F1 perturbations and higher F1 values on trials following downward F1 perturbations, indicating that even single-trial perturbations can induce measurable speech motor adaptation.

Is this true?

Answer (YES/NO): YES